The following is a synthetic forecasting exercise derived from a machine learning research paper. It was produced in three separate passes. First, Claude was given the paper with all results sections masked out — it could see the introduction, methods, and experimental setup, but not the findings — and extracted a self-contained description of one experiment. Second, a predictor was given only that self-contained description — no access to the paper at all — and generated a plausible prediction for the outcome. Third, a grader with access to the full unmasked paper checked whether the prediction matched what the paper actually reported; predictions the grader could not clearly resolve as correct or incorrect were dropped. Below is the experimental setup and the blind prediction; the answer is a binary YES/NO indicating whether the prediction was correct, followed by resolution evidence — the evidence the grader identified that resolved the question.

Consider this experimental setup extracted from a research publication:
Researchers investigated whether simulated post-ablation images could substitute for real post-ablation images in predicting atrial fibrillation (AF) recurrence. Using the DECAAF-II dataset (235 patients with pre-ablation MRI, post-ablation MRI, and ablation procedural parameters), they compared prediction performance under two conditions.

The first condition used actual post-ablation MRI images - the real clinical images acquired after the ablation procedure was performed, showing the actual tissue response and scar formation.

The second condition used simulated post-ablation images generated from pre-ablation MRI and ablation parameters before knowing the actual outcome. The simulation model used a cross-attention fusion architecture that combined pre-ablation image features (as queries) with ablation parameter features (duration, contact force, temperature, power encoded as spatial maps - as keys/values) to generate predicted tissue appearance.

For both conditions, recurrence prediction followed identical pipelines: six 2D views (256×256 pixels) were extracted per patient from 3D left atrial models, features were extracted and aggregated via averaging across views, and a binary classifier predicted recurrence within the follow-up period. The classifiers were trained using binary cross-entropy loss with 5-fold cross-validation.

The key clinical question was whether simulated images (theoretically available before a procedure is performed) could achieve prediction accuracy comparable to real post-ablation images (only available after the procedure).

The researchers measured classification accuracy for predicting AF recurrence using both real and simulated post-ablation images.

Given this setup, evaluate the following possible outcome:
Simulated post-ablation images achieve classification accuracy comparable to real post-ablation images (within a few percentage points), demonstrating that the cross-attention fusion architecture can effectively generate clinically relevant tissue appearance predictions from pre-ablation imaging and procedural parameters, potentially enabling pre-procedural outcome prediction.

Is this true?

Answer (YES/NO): YES